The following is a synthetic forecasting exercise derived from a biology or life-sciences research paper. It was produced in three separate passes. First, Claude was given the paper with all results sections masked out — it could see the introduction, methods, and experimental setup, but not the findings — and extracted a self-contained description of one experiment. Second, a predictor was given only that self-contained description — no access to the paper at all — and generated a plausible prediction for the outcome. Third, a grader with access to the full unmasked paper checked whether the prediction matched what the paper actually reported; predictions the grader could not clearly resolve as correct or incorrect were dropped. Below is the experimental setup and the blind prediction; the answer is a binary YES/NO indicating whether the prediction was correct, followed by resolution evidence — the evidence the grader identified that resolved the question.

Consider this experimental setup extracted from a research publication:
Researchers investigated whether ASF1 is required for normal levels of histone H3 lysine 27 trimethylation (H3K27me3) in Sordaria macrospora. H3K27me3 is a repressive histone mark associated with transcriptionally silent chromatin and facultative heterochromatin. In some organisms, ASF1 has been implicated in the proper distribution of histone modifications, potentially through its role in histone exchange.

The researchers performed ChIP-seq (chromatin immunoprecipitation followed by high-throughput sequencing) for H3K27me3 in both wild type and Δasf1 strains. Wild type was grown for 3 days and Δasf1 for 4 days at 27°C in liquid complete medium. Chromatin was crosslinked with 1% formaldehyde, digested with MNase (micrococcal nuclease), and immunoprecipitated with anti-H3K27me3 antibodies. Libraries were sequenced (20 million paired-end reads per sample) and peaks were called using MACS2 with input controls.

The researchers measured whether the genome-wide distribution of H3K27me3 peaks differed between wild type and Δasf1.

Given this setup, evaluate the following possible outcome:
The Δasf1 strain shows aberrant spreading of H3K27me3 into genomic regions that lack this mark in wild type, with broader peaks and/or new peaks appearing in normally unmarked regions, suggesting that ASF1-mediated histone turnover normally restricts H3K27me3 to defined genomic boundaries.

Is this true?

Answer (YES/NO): YES